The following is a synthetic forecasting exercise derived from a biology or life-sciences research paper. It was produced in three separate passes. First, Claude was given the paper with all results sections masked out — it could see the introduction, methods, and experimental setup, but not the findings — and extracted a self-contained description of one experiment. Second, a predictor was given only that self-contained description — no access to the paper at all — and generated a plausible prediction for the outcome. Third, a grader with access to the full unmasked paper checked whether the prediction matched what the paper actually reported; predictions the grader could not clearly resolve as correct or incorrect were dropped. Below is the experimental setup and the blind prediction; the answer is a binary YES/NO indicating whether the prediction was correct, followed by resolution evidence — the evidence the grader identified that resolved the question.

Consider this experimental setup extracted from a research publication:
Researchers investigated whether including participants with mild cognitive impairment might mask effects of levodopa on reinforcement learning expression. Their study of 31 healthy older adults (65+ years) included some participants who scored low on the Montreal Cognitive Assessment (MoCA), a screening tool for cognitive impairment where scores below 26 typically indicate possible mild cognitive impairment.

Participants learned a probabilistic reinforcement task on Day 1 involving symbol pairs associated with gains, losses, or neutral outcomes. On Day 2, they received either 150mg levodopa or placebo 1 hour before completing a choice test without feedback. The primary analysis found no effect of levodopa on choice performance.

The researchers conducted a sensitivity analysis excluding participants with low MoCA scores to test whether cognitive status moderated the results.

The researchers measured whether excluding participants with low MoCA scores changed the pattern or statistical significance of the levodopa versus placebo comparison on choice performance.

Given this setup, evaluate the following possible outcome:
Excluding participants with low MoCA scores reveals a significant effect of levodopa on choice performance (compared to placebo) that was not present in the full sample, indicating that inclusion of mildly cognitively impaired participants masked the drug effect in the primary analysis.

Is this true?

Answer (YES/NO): NO